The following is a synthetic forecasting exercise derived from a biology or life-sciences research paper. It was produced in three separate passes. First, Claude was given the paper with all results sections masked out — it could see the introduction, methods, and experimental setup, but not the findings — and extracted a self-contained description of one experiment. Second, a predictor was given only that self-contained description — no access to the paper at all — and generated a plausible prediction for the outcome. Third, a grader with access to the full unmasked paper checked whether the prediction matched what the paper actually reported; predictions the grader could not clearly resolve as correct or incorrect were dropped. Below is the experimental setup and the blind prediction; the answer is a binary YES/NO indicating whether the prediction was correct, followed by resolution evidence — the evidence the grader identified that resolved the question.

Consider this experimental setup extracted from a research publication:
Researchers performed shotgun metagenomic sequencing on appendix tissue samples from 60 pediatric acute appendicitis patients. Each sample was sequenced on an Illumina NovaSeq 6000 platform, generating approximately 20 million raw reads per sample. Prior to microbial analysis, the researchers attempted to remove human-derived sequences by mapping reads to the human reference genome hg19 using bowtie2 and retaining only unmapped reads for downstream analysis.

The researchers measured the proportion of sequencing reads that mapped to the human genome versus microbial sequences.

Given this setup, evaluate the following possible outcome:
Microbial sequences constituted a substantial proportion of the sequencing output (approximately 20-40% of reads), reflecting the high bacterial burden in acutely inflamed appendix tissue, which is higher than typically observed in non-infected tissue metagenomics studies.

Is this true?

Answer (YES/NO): NO